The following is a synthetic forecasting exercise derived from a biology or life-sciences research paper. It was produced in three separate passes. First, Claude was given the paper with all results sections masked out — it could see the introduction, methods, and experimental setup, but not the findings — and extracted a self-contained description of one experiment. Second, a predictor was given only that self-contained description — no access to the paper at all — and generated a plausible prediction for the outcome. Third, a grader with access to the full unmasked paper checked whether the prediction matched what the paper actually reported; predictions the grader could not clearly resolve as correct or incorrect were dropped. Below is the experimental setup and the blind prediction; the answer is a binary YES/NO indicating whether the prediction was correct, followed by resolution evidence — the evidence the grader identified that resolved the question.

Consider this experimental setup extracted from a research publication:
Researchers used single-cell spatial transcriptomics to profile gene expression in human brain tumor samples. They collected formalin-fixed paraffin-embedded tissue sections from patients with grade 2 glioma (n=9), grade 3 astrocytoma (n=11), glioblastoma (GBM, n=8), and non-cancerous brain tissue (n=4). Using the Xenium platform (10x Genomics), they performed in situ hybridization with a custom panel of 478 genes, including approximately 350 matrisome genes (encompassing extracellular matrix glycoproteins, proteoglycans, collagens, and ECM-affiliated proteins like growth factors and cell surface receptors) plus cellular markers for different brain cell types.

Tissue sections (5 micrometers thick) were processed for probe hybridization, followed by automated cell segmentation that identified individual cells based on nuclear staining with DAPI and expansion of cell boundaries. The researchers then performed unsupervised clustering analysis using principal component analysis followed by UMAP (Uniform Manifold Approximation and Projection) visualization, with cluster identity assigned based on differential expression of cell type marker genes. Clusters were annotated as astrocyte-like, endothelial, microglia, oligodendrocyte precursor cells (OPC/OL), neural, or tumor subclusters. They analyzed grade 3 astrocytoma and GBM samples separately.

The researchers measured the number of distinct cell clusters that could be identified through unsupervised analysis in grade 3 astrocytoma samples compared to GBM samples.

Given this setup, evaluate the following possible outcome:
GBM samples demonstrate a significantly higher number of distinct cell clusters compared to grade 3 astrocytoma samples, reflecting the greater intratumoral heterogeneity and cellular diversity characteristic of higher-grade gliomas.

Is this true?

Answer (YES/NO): NO